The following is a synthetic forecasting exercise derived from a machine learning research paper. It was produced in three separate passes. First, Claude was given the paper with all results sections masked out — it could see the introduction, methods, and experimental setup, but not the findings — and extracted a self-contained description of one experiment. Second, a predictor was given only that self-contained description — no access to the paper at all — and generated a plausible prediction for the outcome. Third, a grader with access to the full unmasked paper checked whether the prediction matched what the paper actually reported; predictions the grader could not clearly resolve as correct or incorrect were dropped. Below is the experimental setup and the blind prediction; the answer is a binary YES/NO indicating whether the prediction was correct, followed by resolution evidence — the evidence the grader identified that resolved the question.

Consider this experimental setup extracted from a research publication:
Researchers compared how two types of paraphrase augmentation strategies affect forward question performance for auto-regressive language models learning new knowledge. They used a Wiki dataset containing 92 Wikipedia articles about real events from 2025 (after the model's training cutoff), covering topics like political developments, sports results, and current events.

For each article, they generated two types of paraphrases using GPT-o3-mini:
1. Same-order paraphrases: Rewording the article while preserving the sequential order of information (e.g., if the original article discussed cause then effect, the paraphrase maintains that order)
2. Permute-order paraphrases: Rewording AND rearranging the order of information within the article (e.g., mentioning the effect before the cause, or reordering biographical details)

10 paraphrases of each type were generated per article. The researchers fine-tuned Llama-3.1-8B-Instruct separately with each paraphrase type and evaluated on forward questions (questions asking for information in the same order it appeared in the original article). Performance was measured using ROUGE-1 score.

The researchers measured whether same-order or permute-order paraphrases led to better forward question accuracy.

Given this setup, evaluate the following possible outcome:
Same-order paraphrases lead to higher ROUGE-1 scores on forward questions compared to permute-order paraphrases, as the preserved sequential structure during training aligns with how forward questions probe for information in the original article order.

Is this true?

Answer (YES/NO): NO